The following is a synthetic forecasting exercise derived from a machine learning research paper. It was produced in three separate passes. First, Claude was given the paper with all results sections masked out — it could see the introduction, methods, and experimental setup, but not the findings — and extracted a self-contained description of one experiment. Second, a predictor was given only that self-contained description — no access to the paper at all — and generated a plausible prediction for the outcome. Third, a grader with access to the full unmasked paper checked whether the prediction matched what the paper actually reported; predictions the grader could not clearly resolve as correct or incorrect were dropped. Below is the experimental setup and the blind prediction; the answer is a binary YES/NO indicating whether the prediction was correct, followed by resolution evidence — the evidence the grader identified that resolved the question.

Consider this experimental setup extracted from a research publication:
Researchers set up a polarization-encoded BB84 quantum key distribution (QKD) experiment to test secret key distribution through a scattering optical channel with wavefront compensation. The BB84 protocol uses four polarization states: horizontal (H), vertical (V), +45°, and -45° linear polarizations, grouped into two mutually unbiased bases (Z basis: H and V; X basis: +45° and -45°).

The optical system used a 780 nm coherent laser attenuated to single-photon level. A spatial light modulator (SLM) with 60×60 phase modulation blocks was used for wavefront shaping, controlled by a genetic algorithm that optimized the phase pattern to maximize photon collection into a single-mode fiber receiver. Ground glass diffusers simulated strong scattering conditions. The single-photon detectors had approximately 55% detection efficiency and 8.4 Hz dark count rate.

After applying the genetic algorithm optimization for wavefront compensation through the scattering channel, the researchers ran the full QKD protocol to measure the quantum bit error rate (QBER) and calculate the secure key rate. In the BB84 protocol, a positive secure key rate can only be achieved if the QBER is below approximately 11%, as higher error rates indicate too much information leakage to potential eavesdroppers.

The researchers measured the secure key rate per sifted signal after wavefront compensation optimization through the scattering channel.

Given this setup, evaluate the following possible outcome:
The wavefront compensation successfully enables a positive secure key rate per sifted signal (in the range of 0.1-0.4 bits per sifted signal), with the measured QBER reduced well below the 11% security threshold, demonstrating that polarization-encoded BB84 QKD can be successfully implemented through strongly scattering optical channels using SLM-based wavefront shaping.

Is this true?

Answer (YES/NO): NO